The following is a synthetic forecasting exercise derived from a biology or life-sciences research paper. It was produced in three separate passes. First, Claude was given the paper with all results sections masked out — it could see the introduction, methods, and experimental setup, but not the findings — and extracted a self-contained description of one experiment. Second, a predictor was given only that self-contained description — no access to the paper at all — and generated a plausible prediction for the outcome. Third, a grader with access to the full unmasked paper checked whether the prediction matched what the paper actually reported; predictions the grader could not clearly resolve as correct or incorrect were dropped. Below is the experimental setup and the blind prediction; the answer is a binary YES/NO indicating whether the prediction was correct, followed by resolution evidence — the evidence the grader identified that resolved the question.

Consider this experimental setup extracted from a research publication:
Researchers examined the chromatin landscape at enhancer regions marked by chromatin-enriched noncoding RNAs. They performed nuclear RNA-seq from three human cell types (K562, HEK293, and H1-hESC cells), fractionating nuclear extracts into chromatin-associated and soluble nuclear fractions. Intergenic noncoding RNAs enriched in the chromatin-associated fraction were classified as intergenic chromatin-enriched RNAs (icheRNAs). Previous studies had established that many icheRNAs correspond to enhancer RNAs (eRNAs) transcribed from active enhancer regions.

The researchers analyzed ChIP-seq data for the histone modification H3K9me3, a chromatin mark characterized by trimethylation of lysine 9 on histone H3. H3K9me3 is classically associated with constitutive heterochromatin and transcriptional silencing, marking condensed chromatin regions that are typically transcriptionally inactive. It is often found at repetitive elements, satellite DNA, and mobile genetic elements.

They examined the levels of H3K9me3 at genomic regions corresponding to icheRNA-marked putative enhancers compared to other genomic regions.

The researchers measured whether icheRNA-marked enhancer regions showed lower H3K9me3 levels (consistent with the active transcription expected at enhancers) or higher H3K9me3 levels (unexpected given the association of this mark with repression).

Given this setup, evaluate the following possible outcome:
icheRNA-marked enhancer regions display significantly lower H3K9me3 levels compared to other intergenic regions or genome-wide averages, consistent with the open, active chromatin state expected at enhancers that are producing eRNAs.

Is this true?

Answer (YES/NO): NO